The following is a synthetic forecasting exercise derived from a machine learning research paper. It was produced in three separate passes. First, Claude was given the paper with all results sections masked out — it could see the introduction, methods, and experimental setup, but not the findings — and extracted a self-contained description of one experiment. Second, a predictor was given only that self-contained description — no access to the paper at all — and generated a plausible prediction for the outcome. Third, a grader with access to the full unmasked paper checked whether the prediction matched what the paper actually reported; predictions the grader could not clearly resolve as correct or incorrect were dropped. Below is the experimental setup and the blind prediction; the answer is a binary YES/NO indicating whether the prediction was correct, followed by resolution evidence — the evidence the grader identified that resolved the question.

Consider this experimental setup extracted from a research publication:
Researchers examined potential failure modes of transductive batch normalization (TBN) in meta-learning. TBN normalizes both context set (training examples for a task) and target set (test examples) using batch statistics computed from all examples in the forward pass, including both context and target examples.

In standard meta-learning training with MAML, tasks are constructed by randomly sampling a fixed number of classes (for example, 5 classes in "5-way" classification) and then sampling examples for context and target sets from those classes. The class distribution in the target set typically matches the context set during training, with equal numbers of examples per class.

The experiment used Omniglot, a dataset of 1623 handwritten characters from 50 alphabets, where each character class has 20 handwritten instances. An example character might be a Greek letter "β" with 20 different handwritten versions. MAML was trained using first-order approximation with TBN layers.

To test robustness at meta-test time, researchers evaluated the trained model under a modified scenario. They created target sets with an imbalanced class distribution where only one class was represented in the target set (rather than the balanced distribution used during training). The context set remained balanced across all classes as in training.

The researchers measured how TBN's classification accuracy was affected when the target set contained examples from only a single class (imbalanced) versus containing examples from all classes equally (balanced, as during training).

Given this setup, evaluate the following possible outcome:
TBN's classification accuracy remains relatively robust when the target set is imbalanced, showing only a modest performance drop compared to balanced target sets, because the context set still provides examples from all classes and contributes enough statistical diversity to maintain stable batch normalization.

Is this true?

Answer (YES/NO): NO